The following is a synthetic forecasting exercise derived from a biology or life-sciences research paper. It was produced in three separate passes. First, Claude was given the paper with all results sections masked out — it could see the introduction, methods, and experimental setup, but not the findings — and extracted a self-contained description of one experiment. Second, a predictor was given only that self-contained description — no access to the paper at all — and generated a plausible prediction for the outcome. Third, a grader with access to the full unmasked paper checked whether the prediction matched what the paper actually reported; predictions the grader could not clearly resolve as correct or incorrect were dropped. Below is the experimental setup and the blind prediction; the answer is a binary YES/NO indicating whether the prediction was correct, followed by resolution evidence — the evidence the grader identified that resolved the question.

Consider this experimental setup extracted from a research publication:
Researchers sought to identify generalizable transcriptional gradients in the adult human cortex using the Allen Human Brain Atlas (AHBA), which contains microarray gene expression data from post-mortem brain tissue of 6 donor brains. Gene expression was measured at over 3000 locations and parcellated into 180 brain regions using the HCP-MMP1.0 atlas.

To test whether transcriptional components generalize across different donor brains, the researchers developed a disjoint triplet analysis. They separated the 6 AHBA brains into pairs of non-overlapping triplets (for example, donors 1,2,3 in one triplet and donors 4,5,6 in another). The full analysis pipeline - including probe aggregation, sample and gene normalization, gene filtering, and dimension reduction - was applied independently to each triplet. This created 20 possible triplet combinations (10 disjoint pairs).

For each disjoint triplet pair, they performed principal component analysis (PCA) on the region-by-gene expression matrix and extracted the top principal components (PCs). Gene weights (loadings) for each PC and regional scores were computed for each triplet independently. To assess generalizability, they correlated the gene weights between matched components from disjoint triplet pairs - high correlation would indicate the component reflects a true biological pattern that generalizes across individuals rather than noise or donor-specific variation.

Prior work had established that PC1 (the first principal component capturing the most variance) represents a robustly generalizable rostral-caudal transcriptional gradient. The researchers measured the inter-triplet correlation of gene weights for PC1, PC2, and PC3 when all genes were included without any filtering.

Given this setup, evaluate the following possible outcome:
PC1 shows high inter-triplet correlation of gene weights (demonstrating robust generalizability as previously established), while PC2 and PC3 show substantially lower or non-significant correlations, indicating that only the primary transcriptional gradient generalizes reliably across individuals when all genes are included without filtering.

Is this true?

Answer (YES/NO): YES